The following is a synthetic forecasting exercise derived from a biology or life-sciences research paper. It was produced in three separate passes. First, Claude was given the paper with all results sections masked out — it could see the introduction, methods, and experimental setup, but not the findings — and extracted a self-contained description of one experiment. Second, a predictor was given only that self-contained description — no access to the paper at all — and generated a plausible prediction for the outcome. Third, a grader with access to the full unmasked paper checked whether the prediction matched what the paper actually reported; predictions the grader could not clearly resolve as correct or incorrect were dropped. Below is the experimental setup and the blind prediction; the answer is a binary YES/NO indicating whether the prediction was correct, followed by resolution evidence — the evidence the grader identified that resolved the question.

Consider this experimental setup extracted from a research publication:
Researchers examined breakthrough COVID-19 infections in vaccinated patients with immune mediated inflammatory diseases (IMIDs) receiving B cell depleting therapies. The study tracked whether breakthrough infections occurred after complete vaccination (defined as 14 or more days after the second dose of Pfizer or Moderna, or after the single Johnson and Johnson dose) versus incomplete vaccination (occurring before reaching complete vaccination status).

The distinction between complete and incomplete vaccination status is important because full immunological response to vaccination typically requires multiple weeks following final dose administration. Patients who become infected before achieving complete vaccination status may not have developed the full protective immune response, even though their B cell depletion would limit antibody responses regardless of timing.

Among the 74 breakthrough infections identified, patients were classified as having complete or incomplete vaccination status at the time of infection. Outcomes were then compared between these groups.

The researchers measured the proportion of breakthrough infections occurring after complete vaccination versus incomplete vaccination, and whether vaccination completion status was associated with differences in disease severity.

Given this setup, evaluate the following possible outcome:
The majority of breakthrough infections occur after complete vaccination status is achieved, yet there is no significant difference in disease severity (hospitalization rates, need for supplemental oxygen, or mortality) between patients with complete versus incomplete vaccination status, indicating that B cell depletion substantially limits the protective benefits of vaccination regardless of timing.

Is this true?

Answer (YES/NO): YES